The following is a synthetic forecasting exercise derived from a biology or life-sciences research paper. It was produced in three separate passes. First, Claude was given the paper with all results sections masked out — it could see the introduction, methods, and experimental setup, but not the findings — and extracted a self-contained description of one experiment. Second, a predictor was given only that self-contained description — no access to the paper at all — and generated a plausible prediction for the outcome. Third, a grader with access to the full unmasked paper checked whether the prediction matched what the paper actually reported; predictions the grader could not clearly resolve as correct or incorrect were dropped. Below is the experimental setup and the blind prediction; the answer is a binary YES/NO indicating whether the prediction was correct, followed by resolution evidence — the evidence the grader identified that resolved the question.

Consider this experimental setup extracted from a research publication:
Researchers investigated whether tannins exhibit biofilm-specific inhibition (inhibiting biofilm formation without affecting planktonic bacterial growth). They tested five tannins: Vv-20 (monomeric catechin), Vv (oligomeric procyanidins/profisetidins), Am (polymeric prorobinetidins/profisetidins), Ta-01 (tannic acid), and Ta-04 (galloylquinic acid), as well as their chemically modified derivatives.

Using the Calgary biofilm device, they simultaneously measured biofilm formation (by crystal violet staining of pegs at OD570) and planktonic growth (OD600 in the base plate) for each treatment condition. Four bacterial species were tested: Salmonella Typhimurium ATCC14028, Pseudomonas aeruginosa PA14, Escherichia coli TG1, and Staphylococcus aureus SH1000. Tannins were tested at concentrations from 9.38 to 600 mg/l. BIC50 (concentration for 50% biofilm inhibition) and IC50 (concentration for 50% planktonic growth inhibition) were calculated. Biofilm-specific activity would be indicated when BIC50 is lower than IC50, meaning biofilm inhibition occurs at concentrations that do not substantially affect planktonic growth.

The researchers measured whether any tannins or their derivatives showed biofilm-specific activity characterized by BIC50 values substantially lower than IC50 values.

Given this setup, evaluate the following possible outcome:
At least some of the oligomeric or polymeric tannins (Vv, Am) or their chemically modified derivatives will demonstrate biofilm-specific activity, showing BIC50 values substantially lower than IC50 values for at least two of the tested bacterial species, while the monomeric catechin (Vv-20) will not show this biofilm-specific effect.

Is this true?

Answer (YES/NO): NO